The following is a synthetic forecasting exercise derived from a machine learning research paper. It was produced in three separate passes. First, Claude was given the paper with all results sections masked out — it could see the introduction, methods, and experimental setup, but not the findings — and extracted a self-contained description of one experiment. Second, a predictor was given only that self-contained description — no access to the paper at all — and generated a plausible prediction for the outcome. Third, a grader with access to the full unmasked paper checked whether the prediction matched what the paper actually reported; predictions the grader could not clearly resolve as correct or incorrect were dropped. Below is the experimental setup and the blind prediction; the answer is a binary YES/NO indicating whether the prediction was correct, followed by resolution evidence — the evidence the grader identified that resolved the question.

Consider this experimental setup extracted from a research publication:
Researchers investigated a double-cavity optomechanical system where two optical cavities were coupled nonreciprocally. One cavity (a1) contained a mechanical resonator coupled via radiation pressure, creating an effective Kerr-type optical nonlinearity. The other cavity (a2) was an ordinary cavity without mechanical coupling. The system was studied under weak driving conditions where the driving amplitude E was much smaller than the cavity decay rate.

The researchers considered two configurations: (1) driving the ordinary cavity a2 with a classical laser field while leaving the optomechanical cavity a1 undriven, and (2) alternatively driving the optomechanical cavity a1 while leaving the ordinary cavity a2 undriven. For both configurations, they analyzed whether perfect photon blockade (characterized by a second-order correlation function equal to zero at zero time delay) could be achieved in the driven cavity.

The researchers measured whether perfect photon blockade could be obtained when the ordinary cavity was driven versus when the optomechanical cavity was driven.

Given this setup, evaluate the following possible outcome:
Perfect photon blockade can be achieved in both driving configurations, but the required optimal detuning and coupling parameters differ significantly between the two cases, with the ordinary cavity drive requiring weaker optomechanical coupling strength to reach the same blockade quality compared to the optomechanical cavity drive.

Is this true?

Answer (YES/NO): NO